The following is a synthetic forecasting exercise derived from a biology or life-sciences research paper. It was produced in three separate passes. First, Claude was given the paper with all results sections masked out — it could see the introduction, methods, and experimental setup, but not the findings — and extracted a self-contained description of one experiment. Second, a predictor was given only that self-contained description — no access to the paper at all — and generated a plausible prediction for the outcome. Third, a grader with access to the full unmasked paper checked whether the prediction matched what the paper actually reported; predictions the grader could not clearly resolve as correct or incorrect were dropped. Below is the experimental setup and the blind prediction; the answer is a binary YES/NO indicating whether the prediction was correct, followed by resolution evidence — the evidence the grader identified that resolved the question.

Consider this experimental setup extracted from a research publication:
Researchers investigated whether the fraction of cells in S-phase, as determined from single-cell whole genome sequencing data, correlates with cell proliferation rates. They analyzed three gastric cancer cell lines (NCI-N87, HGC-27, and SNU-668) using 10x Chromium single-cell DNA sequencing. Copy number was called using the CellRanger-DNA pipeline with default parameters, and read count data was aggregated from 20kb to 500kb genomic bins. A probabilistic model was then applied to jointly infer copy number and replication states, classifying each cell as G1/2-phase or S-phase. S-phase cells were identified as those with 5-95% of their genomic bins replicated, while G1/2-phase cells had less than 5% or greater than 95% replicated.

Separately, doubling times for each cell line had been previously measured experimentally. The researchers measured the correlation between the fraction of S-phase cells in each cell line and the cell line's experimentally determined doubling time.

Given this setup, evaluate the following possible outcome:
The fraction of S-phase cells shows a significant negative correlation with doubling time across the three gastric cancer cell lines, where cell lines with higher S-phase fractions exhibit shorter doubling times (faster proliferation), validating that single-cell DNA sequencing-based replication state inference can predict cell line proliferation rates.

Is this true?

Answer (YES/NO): YES